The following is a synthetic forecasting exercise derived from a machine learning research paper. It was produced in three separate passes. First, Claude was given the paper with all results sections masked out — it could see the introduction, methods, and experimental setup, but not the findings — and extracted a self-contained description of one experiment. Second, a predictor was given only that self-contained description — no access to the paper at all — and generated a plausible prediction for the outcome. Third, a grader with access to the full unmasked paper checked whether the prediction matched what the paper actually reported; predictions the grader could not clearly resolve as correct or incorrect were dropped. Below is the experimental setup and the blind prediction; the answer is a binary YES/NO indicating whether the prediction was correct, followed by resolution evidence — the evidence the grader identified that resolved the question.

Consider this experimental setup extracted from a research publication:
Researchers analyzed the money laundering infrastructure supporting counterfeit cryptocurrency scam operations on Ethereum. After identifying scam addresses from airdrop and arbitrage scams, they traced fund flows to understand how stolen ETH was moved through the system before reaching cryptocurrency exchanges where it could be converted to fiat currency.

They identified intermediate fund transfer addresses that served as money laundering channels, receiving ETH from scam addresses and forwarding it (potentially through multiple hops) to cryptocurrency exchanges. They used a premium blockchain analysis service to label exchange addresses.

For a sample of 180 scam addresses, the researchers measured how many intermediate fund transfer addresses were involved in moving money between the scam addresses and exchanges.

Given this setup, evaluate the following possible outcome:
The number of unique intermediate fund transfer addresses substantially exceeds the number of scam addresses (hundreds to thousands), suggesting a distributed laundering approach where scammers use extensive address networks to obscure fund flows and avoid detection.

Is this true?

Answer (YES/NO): YES